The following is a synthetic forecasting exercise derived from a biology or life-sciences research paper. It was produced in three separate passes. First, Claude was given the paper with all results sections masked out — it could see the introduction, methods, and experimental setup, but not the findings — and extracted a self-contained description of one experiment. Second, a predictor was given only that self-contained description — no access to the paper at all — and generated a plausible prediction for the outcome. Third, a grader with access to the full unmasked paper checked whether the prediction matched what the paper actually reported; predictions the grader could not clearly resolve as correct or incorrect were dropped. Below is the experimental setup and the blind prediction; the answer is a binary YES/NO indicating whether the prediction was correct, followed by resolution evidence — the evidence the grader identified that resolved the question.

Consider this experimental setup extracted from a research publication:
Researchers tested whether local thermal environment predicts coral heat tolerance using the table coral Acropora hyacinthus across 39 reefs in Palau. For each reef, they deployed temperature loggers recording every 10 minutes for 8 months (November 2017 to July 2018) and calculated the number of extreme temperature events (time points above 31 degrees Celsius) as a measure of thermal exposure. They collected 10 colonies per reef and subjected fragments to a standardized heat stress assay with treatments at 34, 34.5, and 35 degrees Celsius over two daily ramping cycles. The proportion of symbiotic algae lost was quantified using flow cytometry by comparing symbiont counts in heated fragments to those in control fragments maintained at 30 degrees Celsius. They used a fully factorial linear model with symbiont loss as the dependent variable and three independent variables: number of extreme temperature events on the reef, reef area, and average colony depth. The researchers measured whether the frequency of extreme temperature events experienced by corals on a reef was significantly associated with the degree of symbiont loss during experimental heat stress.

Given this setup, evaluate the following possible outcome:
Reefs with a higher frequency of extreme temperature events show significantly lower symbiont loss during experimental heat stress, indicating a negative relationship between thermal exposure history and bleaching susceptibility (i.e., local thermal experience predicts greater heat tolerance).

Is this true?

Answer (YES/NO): NO